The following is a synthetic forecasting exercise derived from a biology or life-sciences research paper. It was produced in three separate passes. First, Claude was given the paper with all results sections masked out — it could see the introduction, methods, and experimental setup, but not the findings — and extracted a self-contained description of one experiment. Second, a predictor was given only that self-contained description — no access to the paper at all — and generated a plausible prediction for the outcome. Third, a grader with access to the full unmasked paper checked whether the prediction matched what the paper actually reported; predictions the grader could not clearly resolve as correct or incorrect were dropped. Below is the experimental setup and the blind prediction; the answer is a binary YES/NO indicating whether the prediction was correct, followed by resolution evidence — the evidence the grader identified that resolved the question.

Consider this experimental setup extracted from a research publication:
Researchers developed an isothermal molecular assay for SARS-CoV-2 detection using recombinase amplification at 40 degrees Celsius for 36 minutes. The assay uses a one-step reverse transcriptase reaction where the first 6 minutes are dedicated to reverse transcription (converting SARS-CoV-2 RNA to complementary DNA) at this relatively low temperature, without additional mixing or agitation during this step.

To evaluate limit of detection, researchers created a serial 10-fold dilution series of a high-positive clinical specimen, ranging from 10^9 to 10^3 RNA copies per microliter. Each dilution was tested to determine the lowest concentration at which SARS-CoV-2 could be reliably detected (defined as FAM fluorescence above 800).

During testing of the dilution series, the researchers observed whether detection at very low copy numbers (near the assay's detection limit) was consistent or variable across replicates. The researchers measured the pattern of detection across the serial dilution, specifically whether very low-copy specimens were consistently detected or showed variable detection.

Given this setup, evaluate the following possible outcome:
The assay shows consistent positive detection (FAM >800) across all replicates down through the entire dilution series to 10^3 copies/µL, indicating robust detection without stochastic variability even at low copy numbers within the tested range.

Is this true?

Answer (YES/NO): NO